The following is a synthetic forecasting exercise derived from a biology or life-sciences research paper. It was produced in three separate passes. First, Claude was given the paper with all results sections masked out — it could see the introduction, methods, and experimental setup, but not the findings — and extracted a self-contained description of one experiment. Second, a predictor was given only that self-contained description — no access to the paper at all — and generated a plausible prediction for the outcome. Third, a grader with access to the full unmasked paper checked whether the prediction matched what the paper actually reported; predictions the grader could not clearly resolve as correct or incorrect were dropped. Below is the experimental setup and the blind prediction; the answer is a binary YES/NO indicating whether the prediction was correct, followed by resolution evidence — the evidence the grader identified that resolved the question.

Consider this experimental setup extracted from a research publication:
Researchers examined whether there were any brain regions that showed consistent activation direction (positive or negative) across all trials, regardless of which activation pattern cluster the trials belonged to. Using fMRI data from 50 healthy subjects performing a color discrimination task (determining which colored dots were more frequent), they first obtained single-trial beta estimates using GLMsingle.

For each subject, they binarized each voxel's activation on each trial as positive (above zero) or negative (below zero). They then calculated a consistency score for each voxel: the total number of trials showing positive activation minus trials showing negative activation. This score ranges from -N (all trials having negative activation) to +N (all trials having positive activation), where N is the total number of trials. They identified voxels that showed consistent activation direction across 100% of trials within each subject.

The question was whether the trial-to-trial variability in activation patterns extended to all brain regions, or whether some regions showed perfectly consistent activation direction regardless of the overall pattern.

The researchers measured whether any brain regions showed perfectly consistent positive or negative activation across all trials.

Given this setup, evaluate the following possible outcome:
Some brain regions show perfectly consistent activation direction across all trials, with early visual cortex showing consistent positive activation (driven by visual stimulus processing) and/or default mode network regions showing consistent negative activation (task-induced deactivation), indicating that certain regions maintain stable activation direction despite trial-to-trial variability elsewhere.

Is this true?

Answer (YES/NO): YES